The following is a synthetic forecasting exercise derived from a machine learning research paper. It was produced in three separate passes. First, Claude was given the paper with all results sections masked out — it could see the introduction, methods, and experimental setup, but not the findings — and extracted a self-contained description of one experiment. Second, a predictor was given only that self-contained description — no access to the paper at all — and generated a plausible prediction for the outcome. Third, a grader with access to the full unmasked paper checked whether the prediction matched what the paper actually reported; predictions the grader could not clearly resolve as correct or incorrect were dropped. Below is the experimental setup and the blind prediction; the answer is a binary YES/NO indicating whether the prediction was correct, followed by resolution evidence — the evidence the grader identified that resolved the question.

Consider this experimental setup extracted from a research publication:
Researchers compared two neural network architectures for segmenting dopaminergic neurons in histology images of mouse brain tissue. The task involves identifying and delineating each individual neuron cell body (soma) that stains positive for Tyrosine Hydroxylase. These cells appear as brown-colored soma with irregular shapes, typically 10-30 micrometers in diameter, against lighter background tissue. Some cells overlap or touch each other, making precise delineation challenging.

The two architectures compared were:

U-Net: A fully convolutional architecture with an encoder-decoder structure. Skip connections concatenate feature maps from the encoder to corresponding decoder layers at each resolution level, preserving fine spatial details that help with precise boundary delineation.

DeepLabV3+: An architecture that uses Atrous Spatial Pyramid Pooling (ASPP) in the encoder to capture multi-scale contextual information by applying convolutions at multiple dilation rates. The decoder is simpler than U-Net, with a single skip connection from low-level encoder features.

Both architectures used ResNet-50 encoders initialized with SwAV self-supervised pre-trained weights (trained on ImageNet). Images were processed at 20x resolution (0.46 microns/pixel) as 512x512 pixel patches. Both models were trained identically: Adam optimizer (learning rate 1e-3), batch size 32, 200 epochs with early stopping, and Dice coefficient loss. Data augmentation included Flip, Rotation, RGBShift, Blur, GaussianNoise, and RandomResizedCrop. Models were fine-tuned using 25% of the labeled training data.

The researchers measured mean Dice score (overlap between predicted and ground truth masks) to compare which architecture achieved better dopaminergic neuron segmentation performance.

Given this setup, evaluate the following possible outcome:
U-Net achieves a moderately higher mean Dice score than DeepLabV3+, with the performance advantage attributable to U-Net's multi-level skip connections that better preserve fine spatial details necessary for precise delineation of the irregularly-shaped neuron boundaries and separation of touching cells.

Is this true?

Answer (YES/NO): NO